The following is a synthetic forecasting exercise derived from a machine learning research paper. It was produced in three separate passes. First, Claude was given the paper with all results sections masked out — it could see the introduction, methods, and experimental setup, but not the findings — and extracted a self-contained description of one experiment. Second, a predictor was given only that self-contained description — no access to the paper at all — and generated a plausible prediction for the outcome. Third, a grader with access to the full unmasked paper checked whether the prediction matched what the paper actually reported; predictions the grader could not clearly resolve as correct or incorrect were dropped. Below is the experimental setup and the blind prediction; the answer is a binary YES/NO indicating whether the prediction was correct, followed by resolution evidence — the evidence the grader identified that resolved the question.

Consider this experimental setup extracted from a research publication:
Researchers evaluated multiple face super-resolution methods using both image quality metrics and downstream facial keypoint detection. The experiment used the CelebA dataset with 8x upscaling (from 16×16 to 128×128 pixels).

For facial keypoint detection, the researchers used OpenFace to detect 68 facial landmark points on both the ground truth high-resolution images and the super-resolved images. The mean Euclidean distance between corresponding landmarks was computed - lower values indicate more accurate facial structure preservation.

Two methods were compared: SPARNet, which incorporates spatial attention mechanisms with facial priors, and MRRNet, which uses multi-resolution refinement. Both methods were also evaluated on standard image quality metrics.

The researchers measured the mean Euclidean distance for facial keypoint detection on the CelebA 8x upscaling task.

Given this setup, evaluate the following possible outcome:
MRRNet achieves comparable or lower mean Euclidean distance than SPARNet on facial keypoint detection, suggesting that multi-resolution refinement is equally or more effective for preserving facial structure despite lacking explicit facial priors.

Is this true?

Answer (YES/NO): NO